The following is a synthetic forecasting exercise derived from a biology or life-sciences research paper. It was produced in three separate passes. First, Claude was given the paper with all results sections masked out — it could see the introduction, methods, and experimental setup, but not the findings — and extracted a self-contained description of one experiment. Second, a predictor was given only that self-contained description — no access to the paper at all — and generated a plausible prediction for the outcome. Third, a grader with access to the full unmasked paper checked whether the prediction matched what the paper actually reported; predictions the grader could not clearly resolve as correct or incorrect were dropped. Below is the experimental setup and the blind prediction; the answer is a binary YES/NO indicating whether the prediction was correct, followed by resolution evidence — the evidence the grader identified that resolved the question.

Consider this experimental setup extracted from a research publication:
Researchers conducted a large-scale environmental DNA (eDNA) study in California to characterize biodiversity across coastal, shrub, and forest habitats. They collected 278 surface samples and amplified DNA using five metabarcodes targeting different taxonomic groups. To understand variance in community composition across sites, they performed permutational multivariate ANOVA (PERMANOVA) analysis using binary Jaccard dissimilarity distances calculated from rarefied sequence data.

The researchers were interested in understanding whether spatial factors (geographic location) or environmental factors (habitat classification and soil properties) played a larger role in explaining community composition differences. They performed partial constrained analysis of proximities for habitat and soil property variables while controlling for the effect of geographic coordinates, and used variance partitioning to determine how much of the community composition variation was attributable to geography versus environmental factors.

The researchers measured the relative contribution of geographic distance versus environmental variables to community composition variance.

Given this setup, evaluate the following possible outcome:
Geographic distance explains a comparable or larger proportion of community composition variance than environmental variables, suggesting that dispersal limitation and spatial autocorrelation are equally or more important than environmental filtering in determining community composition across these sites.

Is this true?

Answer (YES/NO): NO